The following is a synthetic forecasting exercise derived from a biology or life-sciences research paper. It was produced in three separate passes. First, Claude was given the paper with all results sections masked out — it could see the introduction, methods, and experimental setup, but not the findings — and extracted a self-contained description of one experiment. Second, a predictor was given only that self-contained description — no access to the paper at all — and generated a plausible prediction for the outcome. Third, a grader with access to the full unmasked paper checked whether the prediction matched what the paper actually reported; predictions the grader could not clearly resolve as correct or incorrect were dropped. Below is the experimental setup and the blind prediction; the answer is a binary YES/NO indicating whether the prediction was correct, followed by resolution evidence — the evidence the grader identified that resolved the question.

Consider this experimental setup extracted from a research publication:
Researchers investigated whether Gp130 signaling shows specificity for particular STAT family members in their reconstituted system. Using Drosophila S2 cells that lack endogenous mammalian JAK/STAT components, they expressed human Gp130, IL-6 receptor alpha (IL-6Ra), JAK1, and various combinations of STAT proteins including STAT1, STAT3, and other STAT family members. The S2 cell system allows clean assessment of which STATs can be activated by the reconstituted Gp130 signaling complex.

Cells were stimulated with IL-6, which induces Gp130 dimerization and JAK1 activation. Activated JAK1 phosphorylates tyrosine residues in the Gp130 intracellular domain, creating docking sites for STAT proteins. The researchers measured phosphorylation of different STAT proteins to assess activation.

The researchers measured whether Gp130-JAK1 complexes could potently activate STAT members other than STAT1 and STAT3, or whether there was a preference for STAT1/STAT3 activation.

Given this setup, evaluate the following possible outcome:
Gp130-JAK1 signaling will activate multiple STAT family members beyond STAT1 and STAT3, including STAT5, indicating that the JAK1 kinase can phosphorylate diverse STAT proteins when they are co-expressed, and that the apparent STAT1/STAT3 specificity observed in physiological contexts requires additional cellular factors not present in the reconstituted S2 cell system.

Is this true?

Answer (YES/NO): NO